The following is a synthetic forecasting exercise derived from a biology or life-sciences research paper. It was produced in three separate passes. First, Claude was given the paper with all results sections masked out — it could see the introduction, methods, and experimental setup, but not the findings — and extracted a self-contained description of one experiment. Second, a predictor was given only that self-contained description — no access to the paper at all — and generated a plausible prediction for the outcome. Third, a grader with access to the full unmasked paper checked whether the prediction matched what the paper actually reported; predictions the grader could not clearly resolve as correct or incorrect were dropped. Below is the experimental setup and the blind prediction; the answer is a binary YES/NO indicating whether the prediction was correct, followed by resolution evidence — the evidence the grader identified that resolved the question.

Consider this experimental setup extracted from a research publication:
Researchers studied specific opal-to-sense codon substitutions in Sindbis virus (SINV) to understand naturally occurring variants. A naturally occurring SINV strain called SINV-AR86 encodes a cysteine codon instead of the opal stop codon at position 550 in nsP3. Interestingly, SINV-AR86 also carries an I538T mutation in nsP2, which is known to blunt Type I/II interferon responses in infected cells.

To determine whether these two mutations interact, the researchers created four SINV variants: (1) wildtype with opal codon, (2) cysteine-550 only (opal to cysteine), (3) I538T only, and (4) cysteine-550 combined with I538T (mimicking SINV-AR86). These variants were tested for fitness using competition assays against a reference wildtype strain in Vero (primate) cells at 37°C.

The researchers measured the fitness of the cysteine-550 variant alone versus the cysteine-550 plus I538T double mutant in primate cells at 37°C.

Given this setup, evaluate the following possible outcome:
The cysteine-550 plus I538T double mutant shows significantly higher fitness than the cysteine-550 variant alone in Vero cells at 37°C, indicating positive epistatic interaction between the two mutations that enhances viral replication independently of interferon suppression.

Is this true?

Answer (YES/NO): YES